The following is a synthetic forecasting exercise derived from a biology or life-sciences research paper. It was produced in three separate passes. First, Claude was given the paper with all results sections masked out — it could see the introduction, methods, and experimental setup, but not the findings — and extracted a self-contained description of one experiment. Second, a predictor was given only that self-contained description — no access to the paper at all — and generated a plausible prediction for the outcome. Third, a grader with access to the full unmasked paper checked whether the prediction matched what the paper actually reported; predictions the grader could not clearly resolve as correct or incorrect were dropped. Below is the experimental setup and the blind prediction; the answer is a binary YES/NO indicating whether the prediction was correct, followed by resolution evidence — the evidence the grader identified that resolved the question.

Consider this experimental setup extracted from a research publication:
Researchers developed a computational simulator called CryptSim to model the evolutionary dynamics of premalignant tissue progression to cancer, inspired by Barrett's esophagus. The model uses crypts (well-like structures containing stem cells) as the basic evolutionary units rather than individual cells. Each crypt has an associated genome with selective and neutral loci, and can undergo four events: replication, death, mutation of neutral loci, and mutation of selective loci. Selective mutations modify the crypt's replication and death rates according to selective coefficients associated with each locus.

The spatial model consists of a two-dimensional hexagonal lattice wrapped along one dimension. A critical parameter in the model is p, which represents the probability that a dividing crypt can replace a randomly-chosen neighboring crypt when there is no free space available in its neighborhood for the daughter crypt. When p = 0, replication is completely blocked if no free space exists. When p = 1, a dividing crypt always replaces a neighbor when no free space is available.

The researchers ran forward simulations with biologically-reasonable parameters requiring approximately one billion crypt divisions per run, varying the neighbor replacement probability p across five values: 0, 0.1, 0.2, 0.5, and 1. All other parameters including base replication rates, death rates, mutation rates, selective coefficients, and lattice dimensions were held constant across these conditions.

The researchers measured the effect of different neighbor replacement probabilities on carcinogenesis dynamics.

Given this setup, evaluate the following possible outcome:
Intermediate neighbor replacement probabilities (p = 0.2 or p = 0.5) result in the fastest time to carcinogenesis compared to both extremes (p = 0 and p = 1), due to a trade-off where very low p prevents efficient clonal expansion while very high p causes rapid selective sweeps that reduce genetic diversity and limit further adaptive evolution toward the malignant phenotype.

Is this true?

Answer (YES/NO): NO